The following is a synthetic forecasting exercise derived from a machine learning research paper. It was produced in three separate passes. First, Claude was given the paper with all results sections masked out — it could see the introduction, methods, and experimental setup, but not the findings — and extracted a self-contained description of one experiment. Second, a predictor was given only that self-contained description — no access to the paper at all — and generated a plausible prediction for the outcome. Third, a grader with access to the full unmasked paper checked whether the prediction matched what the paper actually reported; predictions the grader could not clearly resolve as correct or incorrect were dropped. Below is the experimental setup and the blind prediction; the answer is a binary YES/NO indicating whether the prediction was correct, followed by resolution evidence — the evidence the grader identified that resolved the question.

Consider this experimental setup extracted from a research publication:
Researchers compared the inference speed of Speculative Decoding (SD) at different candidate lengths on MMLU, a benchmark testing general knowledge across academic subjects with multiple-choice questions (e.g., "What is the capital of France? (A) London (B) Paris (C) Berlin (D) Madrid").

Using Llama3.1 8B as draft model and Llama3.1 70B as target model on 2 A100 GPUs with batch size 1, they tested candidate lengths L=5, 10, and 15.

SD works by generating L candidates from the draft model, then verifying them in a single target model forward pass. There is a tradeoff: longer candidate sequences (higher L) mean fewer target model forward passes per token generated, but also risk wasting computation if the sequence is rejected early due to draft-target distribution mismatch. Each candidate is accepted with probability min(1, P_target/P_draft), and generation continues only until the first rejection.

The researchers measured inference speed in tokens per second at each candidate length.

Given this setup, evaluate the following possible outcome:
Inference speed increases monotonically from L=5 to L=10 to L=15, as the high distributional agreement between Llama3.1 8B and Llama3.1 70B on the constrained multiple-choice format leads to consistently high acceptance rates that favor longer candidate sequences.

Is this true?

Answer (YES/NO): NO